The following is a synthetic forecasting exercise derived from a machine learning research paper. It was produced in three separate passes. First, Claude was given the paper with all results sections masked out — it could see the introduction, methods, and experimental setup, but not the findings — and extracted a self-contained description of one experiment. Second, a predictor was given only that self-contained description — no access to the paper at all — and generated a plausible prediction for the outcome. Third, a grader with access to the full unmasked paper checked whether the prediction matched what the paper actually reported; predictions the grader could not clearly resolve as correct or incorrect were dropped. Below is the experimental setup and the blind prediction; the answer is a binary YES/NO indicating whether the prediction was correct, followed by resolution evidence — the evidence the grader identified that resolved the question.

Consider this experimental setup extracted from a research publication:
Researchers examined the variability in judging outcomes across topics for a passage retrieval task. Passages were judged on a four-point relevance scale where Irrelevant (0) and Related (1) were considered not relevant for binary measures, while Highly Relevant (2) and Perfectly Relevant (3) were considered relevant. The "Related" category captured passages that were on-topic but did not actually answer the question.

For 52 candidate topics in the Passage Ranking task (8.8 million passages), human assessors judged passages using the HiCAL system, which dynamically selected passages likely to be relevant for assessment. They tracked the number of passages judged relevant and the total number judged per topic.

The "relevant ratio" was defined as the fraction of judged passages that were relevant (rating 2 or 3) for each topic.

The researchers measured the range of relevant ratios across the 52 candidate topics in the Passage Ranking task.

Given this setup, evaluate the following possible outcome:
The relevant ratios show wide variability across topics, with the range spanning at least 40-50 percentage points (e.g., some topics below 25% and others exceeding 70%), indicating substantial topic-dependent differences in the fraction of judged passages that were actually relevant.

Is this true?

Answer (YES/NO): YES